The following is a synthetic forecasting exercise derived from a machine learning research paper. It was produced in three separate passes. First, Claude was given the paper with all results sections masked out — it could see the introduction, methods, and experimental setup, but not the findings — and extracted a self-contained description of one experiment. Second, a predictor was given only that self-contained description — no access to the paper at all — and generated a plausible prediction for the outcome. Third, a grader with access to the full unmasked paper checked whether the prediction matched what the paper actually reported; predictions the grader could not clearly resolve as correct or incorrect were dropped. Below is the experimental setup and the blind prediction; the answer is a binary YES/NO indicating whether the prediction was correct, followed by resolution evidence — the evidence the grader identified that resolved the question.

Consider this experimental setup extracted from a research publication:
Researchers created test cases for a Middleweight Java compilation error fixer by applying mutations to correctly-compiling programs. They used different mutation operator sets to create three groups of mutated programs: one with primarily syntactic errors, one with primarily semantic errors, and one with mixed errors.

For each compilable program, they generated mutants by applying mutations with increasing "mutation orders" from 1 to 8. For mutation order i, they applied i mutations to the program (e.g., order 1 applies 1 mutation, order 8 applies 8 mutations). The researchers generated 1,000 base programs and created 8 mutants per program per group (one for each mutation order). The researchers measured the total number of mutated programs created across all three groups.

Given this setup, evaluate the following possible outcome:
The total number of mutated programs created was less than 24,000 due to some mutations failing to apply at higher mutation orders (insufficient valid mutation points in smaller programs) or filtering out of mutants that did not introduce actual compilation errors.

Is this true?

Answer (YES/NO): NO